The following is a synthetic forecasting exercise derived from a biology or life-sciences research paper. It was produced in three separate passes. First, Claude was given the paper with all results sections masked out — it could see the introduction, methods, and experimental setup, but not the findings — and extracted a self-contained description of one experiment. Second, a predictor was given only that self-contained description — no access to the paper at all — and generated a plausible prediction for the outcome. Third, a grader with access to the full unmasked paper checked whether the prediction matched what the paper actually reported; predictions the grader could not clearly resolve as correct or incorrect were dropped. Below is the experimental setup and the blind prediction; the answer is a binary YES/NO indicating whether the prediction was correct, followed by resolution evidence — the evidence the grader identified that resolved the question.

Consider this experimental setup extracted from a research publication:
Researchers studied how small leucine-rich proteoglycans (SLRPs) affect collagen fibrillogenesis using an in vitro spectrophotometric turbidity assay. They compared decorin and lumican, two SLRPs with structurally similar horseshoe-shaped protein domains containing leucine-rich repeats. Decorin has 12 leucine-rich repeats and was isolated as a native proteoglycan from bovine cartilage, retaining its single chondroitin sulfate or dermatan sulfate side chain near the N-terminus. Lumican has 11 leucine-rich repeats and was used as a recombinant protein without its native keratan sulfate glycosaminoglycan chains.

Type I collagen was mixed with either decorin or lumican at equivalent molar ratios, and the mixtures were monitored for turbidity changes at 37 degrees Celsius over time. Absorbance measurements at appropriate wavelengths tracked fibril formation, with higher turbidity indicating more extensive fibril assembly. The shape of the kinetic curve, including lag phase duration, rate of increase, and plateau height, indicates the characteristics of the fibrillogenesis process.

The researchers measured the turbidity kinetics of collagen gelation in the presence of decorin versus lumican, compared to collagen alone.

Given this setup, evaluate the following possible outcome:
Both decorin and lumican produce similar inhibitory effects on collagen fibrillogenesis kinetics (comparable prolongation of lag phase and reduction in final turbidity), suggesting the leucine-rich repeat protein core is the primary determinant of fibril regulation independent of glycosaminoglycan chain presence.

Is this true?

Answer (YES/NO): NO